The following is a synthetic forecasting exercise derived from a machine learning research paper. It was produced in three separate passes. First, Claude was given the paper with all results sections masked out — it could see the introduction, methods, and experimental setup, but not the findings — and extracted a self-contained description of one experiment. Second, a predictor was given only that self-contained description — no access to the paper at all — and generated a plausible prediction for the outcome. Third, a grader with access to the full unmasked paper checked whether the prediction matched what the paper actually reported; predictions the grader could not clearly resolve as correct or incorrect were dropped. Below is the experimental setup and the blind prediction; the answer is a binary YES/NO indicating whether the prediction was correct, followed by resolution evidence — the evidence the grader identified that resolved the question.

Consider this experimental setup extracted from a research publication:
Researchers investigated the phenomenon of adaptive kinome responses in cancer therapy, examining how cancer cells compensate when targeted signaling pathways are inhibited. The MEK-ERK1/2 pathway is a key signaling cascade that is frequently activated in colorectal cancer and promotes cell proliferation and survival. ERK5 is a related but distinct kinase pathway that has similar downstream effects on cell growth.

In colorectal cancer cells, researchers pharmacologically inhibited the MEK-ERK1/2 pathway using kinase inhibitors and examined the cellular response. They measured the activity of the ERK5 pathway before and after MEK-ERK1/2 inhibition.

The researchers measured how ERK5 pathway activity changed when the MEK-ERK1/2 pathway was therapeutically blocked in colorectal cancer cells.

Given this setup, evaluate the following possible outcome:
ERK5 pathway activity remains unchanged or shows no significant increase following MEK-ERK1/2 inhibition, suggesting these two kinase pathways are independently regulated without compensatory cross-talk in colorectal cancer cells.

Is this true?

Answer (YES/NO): NO